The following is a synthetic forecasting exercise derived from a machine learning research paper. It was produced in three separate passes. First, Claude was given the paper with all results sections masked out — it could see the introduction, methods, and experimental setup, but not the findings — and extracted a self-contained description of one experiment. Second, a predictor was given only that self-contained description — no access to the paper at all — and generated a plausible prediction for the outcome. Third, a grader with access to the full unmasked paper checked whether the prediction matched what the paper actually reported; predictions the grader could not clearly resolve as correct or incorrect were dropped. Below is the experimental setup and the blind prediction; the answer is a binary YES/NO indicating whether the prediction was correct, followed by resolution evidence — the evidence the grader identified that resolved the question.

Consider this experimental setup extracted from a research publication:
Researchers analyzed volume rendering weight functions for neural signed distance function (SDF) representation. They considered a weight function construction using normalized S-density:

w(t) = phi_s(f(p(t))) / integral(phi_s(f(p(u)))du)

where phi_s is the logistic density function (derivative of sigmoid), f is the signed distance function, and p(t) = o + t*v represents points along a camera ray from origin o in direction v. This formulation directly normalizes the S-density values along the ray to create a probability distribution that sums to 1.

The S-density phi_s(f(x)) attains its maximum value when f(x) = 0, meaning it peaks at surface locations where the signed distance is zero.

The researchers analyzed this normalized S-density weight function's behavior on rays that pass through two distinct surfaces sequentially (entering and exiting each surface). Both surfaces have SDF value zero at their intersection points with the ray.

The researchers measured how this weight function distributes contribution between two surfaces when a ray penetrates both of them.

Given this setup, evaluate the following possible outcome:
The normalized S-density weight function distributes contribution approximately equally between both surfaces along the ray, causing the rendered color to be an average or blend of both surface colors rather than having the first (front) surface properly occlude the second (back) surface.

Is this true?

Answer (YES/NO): YES